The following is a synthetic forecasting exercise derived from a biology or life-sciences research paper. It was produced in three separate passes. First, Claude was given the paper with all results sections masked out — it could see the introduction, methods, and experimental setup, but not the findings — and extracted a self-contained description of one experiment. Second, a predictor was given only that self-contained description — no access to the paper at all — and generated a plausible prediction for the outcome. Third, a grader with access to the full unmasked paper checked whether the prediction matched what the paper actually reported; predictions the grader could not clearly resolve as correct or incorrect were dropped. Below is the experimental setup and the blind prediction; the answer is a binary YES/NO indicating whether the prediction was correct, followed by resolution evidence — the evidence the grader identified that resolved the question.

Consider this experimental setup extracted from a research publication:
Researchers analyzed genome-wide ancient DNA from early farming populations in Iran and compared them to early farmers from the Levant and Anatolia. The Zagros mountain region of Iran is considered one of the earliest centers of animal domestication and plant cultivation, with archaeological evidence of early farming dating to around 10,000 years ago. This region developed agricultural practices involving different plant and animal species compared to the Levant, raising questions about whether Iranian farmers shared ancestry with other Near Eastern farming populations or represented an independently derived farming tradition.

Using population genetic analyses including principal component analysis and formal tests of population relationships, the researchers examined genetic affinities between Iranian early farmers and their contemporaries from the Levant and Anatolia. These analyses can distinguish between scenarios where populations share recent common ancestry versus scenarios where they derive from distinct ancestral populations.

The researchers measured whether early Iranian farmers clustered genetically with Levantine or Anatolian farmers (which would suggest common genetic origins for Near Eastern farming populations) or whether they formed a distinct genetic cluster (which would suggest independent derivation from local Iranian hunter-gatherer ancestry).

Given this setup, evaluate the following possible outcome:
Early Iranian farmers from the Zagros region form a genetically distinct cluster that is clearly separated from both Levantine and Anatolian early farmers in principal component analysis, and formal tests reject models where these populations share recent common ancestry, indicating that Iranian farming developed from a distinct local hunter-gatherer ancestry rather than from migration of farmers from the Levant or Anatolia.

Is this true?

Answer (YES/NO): YES